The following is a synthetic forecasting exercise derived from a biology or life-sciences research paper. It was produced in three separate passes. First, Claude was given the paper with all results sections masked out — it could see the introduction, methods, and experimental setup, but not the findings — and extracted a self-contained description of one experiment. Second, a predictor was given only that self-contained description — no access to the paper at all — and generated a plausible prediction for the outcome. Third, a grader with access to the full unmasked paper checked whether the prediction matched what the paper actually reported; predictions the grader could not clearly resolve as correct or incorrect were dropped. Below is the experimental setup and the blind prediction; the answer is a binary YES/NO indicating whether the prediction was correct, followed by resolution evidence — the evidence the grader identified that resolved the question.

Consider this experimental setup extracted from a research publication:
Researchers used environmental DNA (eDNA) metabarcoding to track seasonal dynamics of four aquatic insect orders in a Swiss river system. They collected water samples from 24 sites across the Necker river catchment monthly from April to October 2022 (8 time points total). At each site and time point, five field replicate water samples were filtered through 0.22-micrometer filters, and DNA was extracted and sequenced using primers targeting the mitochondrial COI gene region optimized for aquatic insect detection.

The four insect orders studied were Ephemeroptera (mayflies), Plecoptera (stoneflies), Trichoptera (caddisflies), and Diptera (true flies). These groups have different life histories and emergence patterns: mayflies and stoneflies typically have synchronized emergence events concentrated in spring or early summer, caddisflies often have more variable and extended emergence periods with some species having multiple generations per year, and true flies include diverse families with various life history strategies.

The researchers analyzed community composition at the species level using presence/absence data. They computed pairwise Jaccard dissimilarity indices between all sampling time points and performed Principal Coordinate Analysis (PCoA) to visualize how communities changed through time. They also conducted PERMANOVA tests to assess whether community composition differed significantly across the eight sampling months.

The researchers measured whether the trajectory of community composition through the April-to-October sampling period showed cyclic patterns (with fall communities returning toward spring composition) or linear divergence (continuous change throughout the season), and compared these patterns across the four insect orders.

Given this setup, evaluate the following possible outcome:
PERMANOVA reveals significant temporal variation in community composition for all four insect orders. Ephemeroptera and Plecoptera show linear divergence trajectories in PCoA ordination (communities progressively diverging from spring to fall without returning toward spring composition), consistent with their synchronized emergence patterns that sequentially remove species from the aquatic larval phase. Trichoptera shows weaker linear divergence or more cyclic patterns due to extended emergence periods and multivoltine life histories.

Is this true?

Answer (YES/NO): NO